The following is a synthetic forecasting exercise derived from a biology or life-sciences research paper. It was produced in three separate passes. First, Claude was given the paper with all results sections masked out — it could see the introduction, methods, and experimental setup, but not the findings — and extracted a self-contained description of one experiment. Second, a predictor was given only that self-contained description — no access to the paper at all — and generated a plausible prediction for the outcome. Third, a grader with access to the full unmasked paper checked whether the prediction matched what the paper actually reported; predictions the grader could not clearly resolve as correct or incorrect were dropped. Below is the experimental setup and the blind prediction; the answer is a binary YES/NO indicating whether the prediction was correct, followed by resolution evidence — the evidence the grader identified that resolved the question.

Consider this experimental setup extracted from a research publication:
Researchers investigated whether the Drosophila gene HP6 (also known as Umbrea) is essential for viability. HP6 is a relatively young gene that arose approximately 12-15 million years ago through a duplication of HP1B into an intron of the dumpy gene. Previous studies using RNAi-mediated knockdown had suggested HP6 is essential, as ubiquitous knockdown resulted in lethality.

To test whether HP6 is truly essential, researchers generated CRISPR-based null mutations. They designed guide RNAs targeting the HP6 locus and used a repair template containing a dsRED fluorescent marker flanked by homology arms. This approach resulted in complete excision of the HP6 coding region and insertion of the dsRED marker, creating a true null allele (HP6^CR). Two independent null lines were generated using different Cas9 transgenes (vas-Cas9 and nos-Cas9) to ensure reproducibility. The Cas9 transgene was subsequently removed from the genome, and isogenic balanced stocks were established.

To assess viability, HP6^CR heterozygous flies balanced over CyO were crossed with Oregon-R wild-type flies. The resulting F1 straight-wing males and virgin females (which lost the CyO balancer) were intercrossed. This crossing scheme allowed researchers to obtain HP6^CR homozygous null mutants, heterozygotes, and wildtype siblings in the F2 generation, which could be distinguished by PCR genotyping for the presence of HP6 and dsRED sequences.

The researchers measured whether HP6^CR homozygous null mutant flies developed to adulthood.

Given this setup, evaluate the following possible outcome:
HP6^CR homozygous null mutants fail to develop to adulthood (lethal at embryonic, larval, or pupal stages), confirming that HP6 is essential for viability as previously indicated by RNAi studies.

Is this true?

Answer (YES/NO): NO